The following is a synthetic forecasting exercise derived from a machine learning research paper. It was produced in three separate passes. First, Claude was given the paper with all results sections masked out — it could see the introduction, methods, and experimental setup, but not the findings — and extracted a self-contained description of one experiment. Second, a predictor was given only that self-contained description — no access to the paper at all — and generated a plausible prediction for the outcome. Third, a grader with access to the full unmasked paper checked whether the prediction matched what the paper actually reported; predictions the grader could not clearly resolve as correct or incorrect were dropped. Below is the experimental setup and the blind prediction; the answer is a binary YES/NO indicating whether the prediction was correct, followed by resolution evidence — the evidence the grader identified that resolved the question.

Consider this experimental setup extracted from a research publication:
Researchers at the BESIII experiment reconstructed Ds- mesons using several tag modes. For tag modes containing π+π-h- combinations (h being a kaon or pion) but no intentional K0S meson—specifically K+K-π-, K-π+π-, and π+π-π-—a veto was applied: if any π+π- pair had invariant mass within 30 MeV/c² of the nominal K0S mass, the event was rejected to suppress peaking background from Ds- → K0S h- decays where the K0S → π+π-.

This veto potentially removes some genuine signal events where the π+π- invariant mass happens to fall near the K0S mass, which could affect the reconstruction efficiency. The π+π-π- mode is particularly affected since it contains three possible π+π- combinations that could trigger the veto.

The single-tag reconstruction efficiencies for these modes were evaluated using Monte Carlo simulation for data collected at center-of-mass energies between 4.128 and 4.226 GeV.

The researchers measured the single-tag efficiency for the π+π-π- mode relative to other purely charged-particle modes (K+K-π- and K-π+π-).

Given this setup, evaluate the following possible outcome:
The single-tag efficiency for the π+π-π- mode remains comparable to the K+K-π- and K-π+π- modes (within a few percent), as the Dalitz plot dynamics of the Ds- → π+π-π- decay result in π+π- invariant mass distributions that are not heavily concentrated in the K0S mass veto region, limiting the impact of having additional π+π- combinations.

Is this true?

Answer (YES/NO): NO